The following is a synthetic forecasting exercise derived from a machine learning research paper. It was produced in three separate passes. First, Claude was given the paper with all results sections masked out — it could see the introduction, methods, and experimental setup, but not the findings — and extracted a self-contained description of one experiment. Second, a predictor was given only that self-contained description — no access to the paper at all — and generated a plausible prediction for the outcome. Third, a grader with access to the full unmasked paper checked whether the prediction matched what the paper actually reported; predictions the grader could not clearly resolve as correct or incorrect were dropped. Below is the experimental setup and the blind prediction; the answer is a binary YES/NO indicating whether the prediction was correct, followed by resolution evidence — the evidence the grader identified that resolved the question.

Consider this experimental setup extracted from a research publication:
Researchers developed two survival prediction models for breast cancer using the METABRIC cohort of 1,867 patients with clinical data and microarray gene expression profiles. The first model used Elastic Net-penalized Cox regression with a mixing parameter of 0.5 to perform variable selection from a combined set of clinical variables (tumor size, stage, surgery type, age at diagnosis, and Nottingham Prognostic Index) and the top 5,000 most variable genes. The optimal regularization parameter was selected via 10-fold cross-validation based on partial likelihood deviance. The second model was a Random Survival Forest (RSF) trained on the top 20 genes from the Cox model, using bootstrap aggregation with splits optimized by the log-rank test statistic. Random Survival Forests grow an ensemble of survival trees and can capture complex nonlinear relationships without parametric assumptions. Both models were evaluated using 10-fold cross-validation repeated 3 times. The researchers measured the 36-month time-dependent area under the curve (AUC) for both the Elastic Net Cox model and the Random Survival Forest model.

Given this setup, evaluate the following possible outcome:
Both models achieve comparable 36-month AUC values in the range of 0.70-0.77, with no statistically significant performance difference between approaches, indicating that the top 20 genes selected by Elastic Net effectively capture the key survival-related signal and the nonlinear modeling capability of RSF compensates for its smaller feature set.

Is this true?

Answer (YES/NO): NO